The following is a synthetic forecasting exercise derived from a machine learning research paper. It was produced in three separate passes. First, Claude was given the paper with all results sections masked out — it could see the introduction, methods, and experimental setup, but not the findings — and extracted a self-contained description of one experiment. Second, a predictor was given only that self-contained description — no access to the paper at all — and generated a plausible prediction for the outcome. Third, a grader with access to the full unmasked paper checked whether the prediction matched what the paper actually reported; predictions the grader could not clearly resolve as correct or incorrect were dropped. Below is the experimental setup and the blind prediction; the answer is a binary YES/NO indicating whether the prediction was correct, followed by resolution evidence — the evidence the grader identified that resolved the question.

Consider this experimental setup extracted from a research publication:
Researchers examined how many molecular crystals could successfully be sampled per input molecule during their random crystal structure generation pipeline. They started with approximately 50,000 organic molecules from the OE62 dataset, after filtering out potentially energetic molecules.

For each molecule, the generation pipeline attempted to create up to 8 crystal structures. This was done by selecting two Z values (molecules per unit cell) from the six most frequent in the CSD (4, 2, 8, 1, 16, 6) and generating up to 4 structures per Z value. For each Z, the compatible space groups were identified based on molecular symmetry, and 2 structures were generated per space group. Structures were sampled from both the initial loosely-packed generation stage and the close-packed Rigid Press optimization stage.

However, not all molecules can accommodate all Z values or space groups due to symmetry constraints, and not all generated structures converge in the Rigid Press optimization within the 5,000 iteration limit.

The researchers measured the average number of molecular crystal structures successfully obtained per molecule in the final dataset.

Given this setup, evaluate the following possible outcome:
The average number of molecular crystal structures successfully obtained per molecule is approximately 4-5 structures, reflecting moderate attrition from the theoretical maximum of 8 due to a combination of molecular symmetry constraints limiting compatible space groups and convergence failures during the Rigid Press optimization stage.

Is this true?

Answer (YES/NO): YES